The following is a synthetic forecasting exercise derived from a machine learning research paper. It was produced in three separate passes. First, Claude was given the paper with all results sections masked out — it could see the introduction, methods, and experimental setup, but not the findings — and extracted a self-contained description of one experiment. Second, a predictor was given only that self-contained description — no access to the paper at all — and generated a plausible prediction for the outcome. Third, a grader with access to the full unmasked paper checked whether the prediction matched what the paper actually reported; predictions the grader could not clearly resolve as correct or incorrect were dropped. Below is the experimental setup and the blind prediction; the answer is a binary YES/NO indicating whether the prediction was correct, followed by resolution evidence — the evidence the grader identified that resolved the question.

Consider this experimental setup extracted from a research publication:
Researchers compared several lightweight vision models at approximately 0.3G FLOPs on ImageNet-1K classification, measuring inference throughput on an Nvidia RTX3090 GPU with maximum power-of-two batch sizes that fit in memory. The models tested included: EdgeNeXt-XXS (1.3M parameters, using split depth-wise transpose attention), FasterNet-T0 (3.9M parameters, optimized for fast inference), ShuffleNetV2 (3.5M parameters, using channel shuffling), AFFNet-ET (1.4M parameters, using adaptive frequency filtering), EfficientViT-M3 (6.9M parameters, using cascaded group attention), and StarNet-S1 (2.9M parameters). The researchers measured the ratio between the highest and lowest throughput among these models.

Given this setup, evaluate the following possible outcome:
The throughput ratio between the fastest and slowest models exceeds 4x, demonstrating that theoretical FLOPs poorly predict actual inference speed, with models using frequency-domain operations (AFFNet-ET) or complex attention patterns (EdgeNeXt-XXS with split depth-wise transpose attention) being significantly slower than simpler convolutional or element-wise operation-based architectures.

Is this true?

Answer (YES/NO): YES